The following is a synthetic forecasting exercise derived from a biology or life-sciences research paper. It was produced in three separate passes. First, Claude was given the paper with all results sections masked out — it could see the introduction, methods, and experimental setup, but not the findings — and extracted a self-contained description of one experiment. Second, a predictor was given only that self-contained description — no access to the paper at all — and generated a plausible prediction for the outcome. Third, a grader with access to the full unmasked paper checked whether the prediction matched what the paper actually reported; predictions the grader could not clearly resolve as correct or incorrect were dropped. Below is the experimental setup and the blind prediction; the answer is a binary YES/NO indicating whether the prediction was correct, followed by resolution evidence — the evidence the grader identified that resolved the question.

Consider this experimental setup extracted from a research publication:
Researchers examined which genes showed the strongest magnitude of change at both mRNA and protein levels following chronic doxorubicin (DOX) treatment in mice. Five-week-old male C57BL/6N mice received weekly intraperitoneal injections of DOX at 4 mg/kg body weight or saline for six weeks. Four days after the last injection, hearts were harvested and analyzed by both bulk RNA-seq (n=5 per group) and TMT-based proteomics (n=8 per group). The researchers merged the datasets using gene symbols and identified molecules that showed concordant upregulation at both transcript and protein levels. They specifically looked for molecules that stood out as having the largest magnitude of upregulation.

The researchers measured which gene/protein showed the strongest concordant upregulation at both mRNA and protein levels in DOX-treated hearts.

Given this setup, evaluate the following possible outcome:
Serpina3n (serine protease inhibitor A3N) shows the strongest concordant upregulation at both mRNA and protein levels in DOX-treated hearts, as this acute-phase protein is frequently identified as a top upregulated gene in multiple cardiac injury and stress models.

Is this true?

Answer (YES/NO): NO